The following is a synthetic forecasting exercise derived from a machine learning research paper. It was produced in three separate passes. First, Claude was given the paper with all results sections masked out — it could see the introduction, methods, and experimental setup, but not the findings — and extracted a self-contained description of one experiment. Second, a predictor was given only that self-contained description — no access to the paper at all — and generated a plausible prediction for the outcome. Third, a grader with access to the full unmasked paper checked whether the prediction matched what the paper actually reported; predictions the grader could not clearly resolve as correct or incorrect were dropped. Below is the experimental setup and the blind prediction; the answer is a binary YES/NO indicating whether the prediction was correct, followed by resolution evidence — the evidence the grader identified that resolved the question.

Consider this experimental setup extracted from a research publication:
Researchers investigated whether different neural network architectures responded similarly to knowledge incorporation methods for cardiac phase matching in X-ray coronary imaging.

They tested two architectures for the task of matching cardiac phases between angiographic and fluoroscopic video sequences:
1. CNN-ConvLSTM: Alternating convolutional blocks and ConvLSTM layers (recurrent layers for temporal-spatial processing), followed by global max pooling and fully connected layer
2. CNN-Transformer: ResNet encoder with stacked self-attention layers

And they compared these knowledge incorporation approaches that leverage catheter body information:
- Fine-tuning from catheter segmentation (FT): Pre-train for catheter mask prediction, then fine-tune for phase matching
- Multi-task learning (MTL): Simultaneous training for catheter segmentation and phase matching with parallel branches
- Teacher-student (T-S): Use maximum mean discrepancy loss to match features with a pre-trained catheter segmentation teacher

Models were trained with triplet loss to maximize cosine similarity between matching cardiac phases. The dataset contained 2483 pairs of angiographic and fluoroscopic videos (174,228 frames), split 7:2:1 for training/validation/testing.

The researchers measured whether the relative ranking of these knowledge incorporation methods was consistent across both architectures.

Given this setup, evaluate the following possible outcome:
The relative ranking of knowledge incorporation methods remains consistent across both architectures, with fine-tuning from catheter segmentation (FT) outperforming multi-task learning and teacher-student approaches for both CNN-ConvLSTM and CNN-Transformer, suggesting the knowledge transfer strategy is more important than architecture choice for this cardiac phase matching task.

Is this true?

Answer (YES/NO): NO